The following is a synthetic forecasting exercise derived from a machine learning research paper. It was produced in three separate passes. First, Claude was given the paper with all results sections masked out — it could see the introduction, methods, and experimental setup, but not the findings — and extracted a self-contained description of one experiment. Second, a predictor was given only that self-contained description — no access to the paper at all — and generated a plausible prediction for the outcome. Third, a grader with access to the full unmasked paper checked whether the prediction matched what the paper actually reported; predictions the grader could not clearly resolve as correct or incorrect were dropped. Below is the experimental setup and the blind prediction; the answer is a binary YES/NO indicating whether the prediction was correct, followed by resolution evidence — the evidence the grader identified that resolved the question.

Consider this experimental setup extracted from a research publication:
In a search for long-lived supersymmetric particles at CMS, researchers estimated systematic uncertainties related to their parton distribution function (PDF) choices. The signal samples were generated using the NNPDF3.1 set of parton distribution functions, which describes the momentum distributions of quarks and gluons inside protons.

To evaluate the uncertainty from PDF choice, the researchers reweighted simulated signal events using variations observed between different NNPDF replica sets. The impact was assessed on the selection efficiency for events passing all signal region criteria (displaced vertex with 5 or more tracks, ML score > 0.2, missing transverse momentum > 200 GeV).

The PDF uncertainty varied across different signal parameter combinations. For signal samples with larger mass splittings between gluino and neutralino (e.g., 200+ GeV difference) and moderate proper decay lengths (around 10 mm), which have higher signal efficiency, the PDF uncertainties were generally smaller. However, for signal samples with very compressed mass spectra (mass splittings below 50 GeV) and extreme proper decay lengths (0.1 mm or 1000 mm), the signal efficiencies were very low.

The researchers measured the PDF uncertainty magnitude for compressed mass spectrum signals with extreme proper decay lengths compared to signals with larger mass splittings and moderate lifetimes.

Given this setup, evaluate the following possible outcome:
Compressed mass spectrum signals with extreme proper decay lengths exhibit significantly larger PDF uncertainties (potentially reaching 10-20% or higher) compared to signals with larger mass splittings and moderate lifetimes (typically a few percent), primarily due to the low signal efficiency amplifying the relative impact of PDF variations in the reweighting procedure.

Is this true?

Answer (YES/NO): NO